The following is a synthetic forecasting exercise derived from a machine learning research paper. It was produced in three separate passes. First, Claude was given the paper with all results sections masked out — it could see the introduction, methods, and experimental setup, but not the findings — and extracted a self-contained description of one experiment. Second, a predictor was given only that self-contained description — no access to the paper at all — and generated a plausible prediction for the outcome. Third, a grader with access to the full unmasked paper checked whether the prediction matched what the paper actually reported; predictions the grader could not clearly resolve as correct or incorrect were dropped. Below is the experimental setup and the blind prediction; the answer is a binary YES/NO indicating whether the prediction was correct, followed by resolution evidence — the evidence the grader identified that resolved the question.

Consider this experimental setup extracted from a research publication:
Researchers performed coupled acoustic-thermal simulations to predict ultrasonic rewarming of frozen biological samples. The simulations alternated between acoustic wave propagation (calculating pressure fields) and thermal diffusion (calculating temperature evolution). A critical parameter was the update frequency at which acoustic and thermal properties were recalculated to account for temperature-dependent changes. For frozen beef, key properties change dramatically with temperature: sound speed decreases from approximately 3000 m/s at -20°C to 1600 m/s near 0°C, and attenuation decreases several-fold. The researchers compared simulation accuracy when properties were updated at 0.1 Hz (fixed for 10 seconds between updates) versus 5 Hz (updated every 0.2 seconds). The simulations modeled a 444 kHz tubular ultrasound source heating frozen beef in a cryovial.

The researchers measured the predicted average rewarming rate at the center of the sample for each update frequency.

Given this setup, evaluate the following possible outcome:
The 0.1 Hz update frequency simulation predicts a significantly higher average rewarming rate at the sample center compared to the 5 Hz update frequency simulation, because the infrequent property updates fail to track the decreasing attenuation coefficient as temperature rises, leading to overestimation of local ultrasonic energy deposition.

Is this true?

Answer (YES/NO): YES